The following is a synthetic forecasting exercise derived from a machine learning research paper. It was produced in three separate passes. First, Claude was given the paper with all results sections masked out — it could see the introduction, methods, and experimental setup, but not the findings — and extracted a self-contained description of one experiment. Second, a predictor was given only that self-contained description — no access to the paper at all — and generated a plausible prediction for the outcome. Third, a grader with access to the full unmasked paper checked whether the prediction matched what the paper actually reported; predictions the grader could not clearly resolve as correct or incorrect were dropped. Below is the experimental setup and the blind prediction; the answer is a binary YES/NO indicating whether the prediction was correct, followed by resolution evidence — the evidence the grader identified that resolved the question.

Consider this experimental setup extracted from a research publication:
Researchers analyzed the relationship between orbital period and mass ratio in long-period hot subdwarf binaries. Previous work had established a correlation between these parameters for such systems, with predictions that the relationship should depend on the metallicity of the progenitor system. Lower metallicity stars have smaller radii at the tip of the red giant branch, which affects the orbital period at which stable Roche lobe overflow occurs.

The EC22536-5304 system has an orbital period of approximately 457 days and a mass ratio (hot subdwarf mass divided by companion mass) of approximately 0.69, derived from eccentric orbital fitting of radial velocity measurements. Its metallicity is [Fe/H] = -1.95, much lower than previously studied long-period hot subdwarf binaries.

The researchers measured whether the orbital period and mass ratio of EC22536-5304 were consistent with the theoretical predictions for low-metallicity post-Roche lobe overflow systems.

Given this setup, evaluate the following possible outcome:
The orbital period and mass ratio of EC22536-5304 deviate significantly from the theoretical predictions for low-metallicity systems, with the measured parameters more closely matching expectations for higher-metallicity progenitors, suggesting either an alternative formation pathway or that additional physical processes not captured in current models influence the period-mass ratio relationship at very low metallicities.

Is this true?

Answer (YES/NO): NO